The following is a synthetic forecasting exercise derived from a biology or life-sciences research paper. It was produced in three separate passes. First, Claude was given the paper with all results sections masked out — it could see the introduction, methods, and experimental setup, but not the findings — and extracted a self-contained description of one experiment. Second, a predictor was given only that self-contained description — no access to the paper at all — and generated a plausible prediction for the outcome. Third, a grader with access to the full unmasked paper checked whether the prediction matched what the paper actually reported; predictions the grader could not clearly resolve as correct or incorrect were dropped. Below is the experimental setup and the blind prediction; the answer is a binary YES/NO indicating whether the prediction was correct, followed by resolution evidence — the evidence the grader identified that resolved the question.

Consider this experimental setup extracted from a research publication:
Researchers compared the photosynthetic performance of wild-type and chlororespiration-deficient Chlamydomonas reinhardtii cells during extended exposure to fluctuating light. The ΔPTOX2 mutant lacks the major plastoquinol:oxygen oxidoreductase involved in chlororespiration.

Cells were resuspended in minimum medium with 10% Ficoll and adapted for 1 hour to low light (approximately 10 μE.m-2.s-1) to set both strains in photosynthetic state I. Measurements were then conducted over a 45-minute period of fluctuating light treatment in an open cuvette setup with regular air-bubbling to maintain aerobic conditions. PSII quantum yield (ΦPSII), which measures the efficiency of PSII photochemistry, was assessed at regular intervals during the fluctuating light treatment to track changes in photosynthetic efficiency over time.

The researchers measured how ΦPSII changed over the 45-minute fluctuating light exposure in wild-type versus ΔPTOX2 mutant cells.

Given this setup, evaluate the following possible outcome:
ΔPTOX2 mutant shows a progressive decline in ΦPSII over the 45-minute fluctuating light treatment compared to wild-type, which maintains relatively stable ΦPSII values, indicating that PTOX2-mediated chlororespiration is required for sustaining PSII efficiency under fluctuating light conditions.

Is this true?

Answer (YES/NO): YES